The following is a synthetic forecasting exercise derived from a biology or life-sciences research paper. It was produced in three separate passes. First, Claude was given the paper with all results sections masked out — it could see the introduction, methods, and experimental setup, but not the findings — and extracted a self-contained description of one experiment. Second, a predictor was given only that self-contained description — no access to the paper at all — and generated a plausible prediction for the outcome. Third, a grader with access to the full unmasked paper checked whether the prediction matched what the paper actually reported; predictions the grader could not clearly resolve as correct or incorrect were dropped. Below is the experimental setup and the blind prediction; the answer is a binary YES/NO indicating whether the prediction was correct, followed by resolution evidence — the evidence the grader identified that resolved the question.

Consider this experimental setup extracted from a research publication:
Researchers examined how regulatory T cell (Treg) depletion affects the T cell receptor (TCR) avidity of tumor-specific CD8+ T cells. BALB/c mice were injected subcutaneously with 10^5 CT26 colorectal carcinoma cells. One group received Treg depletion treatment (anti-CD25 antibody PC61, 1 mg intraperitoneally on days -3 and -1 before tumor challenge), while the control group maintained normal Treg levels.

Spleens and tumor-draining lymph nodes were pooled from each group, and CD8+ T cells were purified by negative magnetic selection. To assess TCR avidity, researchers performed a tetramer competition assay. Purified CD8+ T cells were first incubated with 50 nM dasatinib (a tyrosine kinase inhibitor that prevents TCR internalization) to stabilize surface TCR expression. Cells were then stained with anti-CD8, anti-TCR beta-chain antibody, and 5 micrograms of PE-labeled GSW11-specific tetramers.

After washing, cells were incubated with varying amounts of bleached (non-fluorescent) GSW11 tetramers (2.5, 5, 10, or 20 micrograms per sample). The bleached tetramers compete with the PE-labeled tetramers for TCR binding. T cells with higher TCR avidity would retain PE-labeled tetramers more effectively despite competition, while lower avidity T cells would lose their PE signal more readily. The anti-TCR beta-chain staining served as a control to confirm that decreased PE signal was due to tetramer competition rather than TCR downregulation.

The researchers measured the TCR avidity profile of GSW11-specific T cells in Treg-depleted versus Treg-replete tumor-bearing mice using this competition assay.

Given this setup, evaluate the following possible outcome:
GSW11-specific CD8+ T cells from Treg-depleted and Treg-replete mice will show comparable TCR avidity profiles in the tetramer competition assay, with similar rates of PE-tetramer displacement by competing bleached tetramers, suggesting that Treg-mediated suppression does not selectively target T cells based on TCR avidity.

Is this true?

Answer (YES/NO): NO